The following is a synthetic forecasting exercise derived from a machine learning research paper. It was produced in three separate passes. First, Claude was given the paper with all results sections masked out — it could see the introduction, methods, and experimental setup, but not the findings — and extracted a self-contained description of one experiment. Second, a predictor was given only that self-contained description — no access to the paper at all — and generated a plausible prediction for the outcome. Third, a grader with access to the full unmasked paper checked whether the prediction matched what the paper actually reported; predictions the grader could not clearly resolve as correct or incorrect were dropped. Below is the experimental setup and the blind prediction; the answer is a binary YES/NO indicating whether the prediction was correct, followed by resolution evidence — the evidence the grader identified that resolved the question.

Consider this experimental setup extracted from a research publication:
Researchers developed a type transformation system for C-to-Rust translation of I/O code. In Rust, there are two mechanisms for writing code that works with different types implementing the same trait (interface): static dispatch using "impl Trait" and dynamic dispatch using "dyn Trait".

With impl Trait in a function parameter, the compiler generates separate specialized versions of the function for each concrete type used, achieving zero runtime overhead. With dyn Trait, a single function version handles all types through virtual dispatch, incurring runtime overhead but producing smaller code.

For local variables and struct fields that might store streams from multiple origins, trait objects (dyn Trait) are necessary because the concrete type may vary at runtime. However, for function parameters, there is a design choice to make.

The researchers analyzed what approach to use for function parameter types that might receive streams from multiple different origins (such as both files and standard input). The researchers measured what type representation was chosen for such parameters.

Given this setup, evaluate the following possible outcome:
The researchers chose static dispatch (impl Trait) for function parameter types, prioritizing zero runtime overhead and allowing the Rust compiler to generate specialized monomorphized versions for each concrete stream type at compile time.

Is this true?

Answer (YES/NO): YES